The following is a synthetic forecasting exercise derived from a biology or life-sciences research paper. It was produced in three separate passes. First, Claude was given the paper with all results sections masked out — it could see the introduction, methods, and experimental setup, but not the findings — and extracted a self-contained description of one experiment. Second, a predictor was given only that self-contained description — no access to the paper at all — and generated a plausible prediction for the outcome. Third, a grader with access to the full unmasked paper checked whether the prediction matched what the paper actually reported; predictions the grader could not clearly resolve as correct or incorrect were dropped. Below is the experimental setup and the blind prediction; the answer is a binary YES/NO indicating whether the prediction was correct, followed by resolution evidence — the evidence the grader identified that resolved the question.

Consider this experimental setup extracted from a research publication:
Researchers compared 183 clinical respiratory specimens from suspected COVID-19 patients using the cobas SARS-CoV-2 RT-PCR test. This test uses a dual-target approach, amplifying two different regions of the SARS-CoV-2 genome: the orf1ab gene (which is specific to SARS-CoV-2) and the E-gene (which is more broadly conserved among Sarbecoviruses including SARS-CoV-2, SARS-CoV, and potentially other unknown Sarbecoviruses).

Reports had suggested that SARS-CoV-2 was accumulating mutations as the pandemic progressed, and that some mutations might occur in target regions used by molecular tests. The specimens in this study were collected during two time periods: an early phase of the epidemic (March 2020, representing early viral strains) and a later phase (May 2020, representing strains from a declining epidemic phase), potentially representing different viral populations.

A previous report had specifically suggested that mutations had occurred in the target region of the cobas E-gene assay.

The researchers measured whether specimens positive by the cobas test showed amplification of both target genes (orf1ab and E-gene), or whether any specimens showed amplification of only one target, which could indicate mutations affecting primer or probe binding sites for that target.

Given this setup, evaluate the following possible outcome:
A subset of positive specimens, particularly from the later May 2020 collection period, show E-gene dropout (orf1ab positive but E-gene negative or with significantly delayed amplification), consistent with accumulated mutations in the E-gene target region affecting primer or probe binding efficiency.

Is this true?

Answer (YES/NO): NO